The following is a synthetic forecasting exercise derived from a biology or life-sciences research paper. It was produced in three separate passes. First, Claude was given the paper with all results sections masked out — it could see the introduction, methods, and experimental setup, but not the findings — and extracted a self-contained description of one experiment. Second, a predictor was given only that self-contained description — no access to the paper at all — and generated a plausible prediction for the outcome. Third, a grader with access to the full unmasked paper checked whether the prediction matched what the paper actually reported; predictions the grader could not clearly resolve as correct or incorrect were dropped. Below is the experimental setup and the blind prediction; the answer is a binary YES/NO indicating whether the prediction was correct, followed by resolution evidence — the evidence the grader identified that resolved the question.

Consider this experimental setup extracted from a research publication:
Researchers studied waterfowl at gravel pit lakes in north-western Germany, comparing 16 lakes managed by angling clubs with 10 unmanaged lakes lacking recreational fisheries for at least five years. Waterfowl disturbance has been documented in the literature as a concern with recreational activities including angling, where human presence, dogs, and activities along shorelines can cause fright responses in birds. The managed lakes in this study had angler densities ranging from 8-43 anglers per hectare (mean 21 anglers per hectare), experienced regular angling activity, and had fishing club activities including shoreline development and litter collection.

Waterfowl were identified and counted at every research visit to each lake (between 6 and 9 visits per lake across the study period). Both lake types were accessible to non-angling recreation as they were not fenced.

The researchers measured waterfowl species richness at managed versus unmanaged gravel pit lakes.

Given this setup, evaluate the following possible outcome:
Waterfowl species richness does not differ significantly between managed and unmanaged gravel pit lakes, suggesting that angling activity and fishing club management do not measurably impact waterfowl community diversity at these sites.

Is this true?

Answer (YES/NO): YES